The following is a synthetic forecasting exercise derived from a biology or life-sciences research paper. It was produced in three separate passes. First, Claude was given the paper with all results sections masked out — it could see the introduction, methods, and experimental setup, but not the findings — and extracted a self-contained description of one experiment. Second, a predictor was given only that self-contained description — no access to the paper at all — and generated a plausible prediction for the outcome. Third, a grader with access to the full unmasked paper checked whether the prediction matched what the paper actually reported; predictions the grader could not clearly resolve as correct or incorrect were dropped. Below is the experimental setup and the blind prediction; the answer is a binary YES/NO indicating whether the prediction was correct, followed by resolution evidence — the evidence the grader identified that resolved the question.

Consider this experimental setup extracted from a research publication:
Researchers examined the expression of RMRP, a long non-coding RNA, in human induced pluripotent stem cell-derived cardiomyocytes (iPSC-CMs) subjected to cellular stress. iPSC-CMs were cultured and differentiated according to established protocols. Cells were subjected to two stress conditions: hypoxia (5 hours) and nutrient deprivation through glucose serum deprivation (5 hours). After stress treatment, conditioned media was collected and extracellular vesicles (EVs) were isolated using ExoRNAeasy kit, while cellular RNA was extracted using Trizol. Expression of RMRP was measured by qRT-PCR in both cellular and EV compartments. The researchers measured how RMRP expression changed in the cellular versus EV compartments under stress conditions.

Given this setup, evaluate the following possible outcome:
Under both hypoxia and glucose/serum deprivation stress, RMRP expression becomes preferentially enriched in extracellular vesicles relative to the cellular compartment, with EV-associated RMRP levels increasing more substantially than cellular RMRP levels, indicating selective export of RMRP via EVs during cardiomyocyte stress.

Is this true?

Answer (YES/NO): NO